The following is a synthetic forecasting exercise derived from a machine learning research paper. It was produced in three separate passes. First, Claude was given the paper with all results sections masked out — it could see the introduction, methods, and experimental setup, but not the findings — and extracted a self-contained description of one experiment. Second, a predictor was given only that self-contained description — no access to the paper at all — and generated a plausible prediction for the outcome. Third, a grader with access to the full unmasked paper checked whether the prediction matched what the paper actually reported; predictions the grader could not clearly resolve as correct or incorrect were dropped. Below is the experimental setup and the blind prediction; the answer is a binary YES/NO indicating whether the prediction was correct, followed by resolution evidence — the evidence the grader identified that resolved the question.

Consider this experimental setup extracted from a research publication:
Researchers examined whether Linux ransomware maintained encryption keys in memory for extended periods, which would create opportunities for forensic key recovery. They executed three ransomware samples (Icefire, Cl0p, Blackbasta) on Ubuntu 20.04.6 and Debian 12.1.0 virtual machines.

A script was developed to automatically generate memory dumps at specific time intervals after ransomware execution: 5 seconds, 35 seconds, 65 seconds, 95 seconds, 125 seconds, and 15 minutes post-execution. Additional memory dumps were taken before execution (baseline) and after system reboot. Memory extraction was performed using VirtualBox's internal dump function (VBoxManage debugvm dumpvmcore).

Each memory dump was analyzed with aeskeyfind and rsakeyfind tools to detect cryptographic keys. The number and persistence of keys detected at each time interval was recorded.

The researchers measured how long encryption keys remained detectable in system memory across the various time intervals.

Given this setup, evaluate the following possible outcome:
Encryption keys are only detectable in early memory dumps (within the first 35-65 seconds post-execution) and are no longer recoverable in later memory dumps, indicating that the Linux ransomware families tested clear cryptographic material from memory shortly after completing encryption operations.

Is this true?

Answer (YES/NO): NO